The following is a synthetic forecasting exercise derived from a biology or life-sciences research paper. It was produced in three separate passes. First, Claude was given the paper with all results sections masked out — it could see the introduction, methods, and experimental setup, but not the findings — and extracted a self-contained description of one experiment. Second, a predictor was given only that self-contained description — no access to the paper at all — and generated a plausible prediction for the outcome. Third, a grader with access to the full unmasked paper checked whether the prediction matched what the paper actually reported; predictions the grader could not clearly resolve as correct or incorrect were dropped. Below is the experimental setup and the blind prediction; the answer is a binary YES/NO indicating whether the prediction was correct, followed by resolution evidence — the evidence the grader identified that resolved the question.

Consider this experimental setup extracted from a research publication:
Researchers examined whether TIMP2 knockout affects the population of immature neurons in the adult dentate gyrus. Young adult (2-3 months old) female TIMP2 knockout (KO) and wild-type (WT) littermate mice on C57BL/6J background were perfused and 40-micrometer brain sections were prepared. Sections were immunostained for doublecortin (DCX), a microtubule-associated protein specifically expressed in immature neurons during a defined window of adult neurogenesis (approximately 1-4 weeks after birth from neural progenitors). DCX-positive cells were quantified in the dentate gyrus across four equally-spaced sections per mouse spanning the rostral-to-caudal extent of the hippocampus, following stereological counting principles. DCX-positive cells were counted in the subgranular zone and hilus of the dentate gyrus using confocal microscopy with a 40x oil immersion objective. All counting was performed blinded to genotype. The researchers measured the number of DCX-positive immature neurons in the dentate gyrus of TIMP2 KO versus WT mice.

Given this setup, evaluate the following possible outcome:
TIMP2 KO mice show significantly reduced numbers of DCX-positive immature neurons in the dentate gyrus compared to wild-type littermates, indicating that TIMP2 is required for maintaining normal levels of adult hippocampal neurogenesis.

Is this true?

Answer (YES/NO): YES